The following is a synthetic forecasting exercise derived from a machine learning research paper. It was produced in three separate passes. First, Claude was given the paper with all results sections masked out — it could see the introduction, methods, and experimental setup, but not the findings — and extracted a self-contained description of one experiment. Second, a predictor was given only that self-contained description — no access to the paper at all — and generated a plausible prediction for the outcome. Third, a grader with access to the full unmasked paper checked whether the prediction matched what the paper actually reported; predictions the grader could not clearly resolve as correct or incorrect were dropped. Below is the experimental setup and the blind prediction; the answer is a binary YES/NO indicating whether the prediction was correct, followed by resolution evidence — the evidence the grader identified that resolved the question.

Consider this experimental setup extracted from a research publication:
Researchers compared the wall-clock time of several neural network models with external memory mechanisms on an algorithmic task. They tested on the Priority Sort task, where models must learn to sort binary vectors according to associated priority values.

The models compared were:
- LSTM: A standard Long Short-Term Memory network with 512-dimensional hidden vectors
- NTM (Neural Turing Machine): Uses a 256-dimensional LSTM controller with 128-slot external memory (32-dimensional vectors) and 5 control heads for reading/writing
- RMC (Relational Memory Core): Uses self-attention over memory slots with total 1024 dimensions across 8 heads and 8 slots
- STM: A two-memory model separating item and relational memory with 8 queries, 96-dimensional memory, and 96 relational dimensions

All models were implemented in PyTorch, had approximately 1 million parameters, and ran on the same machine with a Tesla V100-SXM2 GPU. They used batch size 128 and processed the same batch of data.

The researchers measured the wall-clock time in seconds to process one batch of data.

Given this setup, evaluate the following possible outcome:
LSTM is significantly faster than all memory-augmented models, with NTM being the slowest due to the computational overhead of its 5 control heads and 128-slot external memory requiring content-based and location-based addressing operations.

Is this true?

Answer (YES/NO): YES